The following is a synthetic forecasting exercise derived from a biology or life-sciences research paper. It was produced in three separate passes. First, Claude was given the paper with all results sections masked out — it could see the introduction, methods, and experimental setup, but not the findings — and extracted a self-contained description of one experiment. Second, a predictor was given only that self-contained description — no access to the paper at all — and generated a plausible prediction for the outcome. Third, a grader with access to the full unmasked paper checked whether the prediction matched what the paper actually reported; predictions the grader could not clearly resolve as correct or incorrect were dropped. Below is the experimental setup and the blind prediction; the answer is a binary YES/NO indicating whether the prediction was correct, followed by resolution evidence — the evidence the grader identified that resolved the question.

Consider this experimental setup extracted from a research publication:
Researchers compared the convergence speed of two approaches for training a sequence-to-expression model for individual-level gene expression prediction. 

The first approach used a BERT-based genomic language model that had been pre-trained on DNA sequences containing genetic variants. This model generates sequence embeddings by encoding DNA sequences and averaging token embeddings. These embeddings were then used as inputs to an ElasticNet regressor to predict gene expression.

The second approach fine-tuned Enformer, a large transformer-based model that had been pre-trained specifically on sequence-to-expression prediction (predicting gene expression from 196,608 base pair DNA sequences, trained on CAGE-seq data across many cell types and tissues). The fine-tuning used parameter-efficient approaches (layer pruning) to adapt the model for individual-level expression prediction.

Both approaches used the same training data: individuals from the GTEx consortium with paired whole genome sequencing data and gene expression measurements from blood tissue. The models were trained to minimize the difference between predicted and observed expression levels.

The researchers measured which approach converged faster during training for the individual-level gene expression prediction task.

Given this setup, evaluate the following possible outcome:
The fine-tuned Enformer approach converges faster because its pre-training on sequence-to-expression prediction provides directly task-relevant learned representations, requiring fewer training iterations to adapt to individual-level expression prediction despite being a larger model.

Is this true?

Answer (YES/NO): YES